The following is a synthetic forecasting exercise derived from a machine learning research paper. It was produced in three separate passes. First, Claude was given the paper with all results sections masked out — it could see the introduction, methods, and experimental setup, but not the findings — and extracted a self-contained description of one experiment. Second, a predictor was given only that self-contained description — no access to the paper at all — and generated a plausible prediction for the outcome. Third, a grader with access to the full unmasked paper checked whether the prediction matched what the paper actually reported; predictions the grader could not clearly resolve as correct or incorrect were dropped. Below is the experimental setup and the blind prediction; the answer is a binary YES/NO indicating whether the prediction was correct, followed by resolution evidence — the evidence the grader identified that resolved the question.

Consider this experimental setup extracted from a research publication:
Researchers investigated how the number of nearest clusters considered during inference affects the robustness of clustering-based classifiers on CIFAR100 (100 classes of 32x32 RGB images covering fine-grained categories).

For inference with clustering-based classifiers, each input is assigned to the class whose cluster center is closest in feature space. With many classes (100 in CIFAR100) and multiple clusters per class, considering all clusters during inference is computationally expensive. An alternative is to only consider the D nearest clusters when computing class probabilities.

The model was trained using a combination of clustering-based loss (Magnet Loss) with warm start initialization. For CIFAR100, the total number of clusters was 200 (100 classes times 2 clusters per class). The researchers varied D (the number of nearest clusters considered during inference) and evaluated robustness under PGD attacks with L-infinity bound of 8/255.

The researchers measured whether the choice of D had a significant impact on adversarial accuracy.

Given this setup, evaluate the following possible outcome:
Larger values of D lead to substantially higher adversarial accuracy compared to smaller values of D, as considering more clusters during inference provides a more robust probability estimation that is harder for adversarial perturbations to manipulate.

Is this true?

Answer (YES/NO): NO